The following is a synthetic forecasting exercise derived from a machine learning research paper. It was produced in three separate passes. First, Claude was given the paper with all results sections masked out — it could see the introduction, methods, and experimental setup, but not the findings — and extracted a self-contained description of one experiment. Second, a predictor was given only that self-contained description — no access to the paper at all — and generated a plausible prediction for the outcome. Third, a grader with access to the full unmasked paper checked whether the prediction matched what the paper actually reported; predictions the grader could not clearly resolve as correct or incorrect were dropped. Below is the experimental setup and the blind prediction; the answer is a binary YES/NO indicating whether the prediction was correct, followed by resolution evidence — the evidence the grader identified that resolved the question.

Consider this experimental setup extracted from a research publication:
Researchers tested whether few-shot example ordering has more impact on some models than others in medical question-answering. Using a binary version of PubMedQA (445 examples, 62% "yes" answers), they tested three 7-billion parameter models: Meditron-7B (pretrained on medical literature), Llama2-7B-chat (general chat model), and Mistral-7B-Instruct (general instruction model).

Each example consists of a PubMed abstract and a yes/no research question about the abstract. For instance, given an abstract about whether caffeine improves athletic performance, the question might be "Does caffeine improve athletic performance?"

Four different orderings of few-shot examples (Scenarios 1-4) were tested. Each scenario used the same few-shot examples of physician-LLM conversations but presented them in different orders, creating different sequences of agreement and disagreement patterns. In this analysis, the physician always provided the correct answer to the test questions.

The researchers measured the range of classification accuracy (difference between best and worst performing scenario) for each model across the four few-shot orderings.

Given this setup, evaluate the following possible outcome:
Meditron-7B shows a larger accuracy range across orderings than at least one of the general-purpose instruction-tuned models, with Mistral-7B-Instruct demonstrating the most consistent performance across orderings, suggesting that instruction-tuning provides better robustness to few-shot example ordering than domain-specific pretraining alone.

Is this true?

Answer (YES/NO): NO